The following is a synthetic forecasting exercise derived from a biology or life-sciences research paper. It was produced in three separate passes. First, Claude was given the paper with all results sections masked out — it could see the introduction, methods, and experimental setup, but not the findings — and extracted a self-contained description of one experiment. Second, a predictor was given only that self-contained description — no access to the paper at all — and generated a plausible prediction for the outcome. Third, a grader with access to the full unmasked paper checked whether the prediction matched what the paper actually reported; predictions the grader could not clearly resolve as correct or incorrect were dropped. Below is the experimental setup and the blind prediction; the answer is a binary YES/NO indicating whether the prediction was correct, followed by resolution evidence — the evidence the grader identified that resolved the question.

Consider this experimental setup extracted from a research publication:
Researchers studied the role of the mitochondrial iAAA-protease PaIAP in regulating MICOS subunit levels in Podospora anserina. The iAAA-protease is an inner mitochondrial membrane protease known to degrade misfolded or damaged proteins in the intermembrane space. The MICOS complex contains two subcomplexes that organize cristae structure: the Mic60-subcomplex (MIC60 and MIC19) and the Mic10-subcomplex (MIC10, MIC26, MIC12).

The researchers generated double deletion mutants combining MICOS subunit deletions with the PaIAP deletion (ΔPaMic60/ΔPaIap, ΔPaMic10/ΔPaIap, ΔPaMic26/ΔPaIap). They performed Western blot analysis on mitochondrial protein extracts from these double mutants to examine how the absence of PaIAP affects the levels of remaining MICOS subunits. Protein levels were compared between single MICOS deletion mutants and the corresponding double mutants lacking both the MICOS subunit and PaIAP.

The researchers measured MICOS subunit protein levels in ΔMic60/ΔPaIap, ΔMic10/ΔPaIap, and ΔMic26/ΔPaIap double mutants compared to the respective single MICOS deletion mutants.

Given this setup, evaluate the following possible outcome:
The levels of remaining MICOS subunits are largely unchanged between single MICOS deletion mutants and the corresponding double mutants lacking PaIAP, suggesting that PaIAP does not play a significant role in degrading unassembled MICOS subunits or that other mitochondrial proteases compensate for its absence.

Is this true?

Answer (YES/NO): NO